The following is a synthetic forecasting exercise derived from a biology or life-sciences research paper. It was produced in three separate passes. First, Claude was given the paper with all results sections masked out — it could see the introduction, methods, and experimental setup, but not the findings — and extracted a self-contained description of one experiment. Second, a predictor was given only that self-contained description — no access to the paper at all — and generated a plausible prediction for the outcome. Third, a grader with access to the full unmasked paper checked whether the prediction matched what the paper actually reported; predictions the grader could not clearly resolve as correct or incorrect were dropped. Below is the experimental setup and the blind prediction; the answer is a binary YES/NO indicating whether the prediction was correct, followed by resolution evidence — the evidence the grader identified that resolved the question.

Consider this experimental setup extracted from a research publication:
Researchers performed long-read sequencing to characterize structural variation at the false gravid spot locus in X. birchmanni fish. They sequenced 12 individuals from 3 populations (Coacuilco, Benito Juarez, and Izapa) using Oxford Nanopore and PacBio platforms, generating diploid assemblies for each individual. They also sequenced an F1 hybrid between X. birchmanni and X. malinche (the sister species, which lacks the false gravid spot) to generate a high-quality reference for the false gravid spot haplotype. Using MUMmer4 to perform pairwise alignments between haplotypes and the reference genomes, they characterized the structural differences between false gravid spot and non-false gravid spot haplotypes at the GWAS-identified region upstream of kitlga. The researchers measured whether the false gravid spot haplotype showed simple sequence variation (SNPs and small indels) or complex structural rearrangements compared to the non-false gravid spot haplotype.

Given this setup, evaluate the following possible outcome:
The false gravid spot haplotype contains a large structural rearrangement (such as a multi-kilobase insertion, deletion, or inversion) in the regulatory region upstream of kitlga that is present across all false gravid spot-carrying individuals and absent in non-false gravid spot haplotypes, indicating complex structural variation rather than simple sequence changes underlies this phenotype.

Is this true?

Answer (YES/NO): YES